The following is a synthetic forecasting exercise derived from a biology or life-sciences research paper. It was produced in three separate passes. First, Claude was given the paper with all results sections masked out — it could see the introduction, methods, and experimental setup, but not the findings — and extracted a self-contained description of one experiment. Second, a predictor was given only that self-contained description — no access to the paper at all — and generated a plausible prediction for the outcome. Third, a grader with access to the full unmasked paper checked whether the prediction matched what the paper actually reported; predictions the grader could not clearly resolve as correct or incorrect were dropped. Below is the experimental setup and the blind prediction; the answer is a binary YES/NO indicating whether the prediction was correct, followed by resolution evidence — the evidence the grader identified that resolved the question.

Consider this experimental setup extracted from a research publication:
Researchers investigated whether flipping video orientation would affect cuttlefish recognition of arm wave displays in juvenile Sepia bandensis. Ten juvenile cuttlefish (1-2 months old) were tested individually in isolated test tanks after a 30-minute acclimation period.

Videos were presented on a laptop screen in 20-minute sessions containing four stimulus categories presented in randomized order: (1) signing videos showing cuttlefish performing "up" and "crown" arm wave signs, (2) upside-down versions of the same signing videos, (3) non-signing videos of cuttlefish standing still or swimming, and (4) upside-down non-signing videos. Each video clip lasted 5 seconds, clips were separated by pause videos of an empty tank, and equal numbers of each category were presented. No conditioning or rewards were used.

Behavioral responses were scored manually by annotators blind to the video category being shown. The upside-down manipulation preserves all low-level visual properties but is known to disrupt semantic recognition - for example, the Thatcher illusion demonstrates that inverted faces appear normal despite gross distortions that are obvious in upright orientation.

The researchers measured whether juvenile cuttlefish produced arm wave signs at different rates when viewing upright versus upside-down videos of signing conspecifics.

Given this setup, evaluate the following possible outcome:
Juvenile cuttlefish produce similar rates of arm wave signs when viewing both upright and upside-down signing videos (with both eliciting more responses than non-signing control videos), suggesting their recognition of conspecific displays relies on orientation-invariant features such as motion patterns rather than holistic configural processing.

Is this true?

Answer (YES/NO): NO